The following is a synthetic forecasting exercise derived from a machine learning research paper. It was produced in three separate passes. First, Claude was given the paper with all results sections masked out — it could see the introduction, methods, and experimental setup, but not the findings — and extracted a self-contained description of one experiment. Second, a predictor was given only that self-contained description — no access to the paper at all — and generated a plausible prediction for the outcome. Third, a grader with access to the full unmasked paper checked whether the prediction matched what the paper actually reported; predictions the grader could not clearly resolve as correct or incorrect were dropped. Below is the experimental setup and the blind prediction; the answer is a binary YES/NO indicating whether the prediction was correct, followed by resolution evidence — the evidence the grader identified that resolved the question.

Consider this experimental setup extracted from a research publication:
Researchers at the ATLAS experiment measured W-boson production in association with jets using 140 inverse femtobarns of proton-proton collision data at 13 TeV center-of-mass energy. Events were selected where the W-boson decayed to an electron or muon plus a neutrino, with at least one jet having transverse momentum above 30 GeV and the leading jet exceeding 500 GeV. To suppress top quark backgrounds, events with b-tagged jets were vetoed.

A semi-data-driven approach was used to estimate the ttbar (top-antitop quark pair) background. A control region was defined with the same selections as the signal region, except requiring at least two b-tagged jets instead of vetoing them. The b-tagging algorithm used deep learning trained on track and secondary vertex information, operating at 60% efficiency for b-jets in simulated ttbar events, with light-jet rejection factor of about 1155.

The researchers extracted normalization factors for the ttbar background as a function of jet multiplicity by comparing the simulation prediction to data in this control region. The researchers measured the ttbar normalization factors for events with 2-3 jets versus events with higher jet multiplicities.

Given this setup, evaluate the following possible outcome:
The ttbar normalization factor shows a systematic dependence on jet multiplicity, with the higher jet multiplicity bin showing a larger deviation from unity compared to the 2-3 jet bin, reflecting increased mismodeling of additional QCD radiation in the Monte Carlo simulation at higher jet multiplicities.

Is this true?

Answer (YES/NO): NO